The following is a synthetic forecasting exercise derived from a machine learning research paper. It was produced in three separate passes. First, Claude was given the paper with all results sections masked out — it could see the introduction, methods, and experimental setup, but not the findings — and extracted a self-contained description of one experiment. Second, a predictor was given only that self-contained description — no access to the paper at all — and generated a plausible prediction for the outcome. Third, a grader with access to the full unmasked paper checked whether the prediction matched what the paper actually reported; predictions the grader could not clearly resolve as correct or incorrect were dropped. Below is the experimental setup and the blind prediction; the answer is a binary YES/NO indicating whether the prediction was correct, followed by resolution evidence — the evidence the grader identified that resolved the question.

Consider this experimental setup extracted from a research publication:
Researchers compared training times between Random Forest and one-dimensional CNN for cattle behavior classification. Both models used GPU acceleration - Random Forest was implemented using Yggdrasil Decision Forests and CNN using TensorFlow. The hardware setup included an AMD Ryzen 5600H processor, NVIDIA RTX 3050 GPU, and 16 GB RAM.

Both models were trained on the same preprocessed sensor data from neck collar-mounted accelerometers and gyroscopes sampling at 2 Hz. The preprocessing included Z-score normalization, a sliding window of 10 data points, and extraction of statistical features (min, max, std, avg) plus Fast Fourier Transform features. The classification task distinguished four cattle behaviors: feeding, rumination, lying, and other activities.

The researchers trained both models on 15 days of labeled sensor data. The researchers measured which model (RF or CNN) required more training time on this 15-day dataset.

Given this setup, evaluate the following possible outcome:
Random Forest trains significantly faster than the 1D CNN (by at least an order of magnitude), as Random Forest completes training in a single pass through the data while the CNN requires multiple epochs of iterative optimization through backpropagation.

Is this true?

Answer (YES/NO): NO